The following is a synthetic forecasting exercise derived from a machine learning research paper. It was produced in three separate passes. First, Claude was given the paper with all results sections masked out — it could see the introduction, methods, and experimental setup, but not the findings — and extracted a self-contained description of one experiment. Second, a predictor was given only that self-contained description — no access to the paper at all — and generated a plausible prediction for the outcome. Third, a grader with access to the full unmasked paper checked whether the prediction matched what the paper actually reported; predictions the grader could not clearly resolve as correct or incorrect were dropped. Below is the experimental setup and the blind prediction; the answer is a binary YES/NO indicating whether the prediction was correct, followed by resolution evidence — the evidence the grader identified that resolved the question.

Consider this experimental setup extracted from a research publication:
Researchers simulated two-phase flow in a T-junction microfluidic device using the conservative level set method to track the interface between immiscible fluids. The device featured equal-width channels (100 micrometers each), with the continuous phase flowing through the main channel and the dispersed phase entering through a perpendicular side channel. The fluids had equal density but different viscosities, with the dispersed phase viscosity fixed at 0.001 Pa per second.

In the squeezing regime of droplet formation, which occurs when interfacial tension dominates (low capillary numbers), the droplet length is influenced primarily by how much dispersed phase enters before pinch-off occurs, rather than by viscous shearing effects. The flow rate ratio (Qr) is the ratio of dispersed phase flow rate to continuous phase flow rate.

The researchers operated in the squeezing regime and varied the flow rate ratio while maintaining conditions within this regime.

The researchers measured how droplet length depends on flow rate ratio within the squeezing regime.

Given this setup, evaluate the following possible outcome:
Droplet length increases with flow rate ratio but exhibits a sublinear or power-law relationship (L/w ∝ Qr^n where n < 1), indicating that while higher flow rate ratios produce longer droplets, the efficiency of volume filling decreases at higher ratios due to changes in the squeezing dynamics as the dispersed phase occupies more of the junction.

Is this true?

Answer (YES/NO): NO